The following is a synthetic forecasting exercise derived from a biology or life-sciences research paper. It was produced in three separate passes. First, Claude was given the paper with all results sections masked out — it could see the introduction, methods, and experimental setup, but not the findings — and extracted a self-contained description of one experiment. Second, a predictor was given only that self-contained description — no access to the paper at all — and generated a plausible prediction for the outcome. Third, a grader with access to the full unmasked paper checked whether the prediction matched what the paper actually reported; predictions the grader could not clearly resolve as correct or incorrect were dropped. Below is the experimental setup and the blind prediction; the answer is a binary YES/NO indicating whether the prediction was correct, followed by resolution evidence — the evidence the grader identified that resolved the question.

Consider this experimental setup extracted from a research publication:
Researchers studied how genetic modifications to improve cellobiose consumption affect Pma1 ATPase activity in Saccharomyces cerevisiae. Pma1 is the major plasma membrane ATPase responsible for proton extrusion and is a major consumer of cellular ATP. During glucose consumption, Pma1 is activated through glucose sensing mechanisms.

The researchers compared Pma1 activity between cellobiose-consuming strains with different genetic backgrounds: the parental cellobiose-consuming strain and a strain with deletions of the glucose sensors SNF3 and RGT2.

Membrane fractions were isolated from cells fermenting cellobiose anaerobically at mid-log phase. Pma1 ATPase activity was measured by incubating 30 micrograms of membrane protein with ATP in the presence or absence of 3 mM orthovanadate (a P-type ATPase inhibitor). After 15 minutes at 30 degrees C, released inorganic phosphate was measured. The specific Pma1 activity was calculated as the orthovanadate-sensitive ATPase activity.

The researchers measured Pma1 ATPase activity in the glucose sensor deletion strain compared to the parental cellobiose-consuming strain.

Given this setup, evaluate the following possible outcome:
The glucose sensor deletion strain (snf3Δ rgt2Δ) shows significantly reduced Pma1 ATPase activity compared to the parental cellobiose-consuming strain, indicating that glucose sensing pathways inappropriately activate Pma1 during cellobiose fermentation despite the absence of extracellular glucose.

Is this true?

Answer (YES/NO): NO